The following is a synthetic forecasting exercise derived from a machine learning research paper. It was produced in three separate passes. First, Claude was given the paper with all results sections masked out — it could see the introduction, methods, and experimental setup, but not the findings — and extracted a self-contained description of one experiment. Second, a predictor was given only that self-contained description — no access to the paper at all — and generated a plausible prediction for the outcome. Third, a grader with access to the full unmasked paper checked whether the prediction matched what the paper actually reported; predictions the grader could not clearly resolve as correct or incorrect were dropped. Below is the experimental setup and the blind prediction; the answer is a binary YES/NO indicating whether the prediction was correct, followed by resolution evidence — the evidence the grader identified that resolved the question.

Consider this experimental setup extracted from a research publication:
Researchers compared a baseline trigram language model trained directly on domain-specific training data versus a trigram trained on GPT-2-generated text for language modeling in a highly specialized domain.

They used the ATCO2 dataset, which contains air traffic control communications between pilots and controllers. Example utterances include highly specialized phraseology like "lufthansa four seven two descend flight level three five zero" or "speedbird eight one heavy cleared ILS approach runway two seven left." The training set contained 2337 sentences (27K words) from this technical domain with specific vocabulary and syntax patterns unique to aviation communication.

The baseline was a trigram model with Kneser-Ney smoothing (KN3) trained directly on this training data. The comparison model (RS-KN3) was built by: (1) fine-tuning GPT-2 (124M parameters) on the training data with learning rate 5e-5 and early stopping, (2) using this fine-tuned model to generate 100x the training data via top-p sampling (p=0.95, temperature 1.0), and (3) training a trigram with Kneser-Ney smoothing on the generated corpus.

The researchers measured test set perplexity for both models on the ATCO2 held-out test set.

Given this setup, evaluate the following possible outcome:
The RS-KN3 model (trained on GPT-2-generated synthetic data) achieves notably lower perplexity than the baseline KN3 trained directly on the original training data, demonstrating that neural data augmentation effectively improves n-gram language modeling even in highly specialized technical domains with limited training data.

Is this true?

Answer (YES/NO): NO